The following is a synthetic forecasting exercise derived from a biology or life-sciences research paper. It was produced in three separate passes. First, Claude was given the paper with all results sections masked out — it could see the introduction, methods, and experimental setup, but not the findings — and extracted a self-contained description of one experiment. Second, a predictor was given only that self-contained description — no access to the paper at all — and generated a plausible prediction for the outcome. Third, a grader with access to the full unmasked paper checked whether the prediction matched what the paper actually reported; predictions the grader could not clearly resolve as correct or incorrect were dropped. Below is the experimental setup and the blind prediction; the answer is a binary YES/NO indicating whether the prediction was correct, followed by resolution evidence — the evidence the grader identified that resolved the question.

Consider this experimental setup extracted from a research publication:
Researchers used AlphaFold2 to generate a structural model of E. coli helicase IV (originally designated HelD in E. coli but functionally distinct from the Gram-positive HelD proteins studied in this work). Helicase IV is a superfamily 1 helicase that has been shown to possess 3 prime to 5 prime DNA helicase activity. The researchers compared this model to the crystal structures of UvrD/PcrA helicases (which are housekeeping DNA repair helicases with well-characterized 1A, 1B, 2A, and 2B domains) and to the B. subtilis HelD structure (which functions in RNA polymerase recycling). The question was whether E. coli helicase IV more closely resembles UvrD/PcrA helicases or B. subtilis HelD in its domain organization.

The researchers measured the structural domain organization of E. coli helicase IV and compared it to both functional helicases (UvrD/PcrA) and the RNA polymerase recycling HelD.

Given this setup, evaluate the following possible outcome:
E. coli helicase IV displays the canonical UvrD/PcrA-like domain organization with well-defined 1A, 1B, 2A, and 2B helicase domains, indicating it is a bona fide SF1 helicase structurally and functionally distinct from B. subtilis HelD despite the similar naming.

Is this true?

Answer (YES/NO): NO